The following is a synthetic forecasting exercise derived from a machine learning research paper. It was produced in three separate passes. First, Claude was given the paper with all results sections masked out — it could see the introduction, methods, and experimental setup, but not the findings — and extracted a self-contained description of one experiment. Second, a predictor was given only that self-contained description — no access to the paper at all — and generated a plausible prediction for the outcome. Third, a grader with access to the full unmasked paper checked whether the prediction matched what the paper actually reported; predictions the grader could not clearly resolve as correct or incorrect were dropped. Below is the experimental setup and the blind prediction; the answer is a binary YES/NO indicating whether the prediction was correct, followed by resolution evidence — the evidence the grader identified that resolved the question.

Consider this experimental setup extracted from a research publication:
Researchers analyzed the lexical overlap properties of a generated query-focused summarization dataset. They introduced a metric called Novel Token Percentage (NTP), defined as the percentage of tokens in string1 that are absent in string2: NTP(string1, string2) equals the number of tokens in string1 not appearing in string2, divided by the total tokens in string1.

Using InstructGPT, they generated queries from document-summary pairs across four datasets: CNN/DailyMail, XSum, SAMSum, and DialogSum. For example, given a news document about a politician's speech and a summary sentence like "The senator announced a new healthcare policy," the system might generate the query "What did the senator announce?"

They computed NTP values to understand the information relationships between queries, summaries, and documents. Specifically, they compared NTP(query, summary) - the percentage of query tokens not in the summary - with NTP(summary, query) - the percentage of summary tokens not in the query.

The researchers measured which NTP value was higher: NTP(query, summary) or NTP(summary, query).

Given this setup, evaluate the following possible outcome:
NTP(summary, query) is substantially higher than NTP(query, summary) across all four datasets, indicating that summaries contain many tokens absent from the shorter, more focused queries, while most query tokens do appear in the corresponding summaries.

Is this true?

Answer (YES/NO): YES